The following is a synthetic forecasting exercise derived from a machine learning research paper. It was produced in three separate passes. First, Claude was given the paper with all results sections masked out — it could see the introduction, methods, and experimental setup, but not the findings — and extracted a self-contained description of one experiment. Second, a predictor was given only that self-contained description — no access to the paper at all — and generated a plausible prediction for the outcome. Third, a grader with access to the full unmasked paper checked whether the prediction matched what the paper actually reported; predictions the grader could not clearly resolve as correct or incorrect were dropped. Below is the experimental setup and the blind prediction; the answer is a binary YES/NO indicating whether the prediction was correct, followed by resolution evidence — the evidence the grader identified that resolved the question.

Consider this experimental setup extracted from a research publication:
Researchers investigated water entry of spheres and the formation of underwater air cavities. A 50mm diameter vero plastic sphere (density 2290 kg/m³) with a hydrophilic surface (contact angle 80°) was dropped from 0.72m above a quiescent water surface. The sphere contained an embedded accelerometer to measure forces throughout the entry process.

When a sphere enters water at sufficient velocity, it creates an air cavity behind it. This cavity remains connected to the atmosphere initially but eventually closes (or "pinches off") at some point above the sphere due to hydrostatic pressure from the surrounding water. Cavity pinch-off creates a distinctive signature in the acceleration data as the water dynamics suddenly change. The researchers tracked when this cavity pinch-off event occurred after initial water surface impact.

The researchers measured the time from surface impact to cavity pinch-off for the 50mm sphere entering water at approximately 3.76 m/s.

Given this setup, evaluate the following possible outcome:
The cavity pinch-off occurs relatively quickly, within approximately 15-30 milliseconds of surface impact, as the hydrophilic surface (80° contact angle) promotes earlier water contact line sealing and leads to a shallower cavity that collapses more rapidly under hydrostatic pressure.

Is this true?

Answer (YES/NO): NO